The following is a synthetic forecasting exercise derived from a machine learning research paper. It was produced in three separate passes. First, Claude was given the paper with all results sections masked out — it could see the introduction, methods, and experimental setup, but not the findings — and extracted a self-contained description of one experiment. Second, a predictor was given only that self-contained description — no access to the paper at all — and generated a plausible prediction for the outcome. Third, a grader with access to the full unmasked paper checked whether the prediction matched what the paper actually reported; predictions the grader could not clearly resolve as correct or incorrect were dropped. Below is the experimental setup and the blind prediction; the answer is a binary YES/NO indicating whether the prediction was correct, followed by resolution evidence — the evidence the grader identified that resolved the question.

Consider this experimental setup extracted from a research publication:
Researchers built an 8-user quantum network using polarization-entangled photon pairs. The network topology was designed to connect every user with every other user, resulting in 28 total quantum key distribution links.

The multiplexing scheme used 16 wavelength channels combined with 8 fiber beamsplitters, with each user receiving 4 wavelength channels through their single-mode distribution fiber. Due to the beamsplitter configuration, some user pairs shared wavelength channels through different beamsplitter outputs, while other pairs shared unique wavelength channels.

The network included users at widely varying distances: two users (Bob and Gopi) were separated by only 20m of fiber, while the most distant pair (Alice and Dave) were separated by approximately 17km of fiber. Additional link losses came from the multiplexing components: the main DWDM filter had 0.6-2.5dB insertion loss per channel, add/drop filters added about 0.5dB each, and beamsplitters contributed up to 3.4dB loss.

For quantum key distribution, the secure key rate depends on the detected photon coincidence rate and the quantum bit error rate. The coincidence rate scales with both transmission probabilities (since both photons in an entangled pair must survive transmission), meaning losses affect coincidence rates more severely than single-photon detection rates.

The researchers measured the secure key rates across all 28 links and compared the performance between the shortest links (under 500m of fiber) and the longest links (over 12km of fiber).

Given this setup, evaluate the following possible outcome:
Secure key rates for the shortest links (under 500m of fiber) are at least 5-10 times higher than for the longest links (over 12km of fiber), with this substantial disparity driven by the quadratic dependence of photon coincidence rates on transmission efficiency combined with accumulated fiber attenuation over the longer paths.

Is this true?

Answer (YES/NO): NO